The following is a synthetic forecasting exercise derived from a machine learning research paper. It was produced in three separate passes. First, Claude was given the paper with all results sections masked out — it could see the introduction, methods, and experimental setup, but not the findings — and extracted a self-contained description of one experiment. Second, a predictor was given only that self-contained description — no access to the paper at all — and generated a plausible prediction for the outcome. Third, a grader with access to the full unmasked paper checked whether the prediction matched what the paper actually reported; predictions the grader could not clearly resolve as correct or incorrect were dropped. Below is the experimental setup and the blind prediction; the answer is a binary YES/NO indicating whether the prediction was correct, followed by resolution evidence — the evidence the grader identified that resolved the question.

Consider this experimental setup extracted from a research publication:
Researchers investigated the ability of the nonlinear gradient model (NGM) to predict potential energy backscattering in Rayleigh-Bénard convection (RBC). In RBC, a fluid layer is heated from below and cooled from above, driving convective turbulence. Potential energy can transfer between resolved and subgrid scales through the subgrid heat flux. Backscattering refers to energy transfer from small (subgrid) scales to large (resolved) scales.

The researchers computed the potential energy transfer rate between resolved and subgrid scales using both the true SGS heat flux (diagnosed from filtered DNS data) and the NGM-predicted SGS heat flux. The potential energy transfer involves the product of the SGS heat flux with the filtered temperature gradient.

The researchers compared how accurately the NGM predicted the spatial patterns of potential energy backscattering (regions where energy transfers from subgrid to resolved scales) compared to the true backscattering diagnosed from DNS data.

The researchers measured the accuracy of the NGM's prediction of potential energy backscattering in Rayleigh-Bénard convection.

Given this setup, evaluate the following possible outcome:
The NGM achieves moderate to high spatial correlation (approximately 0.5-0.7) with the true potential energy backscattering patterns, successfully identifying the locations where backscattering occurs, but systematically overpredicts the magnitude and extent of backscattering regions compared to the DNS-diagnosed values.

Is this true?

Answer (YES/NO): NO